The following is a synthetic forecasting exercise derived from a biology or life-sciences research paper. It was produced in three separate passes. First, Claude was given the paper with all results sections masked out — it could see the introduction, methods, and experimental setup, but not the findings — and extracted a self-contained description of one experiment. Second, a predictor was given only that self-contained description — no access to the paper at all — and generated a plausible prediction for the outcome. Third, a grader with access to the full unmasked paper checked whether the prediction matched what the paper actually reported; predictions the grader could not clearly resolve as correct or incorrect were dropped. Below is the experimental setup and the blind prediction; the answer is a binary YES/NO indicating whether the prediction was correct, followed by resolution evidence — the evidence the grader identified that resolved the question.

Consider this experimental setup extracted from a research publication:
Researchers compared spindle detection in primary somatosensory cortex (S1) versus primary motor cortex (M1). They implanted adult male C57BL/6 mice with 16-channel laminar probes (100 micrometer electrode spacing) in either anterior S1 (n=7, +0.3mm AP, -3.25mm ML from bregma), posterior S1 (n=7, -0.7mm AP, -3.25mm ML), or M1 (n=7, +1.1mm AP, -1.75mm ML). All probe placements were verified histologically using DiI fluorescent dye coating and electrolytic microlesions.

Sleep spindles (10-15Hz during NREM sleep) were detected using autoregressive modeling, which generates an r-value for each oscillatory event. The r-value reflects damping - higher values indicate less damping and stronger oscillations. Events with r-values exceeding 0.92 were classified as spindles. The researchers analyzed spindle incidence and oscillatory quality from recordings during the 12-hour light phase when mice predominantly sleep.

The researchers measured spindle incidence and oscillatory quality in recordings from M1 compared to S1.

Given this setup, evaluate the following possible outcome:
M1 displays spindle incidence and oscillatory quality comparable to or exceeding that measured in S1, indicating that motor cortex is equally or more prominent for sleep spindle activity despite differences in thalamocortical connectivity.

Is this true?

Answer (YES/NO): NO